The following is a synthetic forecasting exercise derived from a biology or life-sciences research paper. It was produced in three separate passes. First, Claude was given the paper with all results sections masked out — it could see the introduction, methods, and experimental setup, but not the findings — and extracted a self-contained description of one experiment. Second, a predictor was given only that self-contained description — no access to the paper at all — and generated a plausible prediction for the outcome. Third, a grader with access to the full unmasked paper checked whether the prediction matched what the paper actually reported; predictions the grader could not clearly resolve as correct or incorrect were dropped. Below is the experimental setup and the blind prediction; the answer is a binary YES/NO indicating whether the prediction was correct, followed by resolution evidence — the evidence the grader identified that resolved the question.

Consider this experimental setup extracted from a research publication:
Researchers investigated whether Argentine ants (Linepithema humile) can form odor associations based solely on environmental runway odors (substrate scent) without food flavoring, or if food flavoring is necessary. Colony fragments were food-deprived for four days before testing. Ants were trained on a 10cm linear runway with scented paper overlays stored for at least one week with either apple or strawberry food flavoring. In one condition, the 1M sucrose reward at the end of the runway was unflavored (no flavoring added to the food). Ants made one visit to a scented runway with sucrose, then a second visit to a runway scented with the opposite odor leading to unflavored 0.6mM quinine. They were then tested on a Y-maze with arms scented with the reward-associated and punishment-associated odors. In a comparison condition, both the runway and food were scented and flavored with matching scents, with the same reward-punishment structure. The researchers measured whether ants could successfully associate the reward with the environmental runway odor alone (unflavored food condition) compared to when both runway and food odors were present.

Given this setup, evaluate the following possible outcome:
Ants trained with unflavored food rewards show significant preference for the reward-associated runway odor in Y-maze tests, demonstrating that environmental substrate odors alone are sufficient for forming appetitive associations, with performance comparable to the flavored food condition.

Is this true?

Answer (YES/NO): NO